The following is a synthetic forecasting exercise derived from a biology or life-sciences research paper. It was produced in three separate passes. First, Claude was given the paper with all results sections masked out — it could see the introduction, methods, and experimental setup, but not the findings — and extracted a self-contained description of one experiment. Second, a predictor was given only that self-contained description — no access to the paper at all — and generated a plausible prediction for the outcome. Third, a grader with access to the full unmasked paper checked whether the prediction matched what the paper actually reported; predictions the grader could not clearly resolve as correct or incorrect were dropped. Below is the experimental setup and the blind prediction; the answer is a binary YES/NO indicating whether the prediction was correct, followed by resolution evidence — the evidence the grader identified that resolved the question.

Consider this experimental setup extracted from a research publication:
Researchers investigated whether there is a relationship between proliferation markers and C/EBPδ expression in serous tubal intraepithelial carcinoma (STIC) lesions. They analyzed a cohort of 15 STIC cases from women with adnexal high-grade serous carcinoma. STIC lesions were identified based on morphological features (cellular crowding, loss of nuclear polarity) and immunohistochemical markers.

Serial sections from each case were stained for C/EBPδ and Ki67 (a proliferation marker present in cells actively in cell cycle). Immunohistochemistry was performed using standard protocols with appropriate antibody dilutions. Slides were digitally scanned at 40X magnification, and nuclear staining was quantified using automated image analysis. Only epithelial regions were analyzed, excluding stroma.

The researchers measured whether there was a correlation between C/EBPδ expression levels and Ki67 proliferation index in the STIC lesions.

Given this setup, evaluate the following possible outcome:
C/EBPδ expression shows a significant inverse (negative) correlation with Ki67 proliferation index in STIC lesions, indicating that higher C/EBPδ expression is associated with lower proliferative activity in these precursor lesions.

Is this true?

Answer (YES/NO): NO